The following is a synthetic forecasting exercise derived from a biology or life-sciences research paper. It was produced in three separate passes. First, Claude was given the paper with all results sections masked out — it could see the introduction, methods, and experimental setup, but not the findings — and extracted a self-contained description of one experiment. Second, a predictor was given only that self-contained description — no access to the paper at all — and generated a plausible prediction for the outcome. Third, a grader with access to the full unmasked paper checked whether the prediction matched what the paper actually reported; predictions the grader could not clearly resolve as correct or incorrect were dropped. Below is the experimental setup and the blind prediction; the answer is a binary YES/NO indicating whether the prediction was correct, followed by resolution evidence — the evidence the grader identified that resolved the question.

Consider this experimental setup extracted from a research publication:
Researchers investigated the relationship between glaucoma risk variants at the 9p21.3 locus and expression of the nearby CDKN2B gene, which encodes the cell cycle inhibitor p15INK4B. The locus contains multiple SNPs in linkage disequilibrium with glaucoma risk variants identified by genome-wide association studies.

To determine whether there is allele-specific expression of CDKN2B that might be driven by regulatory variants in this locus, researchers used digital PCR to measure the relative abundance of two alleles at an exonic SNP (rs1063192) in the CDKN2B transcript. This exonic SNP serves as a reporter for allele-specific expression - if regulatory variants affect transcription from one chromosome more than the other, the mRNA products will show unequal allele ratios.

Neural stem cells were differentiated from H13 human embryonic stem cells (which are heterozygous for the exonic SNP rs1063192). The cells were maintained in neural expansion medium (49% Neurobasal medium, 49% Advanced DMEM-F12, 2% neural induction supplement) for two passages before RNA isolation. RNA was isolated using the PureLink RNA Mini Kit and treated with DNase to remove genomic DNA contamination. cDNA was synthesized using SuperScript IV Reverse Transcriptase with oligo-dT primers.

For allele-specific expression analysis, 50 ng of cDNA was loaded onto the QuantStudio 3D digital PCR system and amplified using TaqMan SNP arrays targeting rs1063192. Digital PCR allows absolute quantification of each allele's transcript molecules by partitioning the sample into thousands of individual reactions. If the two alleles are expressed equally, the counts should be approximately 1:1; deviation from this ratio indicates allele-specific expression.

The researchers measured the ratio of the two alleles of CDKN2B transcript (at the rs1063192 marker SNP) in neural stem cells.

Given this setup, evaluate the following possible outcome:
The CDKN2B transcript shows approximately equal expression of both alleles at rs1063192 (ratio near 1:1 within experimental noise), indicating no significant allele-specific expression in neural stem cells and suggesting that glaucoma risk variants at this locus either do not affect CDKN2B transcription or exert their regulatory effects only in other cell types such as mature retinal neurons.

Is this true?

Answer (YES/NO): YES